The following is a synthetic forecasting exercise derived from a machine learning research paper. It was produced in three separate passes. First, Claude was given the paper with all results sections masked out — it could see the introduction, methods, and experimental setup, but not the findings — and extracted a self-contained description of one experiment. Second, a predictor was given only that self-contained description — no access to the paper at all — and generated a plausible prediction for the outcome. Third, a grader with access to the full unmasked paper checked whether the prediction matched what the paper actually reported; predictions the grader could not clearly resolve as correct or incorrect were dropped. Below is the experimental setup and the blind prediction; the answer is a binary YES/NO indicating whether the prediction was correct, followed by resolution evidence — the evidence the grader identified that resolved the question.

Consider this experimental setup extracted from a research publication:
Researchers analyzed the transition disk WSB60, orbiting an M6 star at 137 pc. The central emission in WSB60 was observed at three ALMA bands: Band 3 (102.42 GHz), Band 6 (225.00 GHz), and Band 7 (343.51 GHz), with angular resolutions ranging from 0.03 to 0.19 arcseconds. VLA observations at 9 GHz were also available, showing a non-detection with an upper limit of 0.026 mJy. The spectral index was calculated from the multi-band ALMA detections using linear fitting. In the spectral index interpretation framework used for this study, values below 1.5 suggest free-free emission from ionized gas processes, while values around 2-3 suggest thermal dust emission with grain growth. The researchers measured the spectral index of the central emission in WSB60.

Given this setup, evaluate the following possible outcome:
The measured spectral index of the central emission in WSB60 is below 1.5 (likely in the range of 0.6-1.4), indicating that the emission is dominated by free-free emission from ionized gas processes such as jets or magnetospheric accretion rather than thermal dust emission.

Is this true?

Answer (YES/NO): NO